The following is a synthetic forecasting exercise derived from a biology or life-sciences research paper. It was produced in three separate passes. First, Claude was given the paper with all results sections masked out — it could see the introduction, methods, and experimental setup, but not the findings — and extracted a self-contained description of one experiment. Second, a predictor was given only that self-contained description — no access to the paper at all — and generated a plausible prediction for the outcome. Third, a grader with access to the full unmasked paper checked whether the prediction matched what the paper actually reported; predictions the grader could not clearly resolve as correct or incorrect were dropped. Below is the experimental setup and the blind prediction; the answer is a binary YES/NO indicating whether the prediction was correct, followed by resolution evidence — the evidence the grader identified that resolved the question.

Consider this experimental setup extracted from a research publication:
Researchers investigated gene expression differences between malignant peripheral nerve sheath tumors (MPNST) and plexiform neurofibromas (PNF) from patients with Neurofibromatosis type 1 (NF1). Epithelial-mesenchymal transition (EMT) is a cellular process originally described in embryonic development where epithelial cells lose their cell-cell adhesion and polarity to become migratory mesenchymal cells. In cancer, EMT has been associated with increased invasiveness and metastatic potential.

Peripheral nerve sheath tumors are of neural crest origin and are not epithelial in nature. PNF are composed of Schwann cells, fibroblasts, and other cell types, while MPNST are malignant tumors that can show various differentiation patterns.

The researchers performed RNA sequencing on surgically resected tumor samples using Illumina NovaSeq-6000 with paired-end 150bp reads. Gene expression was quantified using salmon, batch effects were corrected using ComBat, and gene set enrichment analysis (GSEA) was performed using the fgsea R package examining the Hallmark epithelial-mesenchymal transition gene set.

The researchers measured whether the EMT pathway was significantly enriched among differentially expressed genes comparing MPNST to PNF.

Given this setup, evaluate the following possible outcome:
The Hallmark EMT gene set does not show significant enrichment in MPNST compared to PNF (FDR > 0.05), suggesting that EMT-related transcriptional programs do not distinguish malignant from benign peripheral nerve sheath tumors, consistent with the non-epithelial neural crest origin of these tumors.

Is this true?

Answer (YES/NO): NO